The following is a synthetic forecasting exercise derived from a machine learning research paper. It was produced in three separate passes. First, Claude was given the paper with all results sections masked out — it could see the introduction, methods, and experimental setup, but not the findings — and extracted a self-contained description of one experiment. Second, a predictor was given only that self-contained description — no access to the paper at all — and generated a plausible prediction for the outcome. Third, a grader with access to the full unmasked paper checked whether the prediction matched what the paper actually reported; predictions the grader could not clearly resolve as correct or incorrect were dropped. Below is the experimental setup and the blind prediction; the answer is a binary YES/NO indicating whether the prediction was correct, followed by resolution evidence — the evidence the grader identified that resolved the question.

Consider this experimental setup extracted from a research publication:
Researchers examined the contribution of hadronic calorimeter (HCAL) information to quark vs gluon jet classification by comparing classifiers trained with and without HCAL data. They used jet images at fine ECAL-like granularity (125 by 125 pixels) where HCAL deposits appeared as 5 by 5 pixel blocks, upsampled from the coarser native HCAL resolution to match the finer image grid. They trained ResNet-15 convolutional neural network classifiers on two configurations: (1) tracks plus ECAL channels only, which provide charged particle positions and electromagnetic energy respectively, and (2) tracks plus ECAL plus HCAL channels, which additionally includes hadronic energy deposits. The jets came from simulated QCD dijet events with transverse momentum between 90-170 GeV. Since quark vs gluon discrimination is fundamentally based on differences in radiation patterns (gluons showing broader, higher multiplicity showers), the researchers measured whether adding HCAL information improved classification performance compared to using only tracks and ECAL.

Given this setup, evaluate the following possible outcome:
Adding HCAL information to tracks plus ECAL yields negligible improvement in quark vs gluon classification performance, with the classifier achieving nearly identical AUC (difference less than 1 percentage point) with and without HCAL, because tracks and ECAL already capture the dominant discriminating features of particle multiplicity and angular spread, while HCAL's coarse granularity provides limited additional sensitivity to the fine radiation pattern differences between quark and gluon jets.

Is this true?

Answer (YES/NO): YES